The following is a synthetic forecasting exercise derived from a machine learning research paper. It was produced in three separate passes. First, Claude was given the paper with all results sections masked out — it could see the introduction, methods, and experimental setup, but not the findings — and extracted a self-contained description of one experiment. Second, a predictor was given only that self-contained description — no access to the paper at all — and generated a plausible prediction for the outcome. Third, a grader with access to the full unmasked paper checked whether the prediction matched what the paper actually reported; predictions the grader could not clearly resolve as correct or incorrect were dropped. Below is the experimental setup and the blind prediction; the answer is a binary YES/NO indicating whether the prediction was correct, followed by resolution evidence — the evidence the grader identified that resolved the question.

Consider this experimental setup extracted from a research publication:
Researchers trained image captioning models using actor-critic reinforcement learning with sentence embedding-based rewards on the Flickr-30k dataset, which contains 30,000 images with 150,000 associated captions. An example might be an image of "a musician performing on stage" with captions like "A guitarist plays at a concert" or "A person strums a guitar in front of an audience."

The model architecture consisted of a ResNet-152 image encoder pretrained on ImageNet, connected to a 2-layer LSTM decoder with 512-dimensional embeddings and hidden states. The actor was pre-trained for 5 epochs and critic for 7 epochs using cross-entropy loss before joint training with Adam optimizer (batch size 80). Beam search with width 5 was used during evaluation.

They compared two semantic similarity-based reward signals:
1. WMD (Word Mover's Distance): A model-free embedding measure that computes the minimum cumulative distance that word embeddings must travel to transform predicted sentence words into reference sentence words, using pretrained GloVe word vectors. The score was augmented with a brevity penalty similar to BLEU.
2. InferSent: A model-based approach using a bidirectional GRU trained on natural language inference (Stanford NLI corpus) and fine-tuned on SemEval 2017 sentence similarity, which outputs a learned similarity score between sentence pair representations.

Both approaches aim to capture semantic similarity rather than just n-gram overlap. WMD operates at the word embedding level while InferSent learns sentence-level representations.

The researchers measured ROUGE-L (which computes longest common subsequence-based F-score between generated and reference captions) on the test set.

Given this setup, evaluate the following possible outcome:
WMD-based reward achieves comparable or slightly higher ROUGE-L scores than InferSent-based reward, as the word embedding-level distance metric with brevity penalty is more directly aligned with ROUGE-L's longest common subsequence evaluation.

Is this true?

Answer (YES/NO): YES